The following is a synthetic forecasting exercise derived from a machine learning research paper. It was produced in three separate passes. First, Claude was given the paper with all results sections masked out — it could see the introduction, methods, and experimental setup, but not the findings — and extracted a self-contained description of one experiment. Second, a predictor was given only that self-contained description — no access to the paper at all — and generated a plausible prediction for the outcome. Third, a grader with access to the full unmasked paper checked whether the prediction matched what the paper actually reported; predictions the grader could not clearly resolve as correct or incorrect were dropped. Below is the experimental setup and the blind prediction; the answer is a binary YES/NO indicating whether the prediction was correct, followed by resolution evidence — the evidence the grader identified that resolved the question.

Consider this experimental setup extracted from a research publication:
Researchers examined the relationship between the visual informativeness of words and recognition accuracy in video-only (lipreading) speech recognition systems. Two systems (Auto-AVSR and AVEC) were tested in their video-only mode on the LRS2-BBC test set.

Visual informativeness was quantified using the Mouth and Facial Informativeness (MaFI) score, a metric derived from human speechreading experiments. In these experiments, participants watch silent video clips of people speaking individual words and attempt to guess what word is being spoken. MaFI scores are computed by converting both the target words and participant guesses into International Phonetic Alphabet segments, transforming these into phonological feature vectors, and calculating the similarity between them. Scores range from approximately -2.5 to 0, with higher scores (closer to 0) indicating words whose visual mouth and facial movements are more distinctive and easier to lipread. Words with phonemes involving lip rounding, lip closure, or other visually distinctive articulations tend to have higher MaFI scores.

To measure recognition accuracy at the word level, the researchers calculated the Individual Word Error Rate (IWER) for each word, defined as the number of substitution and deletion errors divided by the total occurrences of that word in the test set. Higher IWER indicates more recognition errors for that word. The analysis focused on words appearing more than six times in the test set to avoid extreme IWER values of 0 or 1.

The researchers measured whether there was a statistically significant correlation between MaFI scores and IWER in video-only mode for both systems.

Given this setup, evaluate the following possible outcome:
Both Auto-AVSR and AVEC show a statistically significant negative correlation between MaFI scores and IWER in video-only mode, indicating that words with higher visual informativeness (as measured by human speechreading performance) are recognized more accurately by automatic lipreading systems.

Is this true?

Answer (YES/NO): YES